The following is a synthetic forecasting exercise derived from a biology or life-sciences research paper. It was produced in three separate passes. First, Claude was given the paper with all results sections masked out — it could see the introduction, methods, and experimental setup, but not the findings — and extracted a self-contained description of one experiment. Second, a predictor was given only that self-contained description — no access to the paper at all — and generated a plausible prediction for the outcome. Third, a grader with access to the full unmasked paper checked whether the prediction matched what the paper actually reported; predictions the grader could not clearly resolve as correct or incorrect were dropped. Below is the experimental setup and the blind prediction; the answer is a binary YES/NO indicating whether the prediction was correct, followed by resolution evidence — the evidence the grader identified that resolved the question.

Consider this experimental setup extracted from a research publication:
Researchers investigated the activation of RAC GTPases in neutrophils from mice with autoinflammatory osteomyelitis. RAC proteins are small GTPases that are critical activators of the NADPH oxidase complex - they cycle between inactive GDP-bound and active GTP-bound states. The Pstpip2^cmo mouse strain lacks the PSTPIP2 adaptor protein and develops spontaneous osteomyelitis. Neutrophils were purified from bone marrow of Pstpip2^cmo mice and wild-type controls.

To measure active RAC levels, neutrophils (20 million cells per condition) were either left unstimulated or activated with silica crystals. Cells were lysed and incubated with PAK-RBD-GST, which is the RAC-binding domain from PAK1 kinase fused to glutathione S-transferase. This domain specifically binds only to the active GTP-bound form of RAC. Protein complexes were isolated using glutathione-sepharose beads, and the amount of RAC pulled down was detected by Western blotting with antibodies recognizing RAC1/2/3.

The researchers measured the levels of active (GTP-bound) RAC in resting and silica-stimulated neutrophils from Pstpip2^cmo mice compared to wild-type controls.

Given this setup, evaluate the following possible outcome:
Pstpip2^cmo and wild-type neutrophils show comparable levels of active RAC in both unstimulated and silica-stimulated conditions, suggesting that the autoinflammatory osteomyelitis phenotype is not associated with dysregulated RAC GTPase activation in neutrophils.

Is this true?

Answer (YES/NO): YES